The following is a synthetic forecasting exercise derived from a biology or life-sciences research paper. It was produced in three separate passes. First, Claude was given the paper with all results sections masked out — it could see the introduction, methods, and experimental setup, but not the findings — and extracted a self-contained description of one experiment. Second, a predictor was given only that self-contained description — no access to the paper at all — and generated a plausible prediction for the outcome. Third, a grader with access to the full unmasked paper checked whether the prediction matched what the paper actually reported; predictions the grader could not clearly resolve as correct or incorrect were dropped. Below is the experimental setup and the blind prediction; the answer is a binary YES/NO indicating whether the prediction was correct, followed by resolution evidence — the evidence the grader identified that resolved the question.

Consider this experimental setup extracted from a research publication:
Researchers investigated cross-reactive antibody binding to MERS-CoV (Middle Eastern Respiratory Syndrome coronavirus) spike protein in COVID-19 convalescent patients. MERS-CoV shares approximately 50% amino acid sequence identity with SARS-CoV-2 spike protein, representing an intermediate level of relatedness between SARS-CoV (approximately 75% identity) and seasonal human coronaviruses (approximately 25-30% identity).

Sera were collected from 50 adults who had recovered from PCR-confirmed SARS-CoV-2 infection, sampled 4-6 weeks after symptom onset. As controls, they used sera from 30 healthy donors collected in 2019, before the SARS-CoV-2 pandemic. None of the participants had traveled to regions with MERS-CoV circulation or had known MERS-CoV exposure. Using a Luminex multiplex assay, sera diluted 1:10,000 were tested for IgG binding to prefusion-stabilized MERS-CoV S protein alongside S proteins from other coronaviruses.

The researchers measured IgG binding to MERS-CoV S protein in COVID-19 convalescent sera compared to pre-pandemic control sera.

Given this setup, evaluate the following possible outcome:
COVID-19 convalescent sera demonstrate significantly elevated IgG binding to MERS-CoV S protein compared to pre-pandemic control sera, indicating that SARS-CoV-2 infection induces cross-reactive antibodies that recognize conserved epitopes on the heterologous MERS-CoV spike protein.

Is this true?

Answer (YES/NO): YES